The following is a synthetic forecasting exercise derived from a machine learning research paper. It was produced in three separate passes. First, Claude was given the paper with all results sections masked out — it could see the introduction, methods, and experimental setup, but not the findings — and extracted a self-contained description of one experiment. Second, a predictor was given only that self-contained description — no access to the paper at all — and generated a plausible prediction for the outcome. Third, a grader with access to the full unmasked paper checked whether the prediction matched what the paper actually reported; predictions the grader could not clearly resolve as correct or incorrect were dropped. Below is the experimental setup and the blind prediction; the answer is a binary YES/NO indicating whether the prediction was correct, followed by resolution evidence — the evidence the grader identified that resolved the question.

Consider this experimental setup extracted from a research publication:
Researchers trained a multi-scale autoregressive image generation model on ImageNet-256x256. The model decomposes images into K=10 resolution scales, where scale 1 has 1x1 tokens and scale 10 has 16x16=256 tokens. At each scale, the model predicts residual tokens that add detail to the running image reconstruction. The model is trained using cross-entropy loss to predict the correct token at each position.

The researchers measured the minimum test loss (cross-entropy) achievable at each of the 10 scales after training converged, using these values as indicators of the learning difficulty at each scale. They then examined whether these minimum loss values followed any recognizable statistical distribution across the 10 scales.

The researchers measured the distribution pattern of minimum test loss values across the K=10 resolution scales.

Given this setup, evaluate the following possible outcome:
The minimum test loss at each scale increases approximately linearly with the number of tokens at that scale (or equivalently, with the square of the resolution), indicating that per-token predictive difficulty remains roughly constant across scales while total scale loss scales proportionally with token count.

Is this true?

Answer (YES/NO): NO